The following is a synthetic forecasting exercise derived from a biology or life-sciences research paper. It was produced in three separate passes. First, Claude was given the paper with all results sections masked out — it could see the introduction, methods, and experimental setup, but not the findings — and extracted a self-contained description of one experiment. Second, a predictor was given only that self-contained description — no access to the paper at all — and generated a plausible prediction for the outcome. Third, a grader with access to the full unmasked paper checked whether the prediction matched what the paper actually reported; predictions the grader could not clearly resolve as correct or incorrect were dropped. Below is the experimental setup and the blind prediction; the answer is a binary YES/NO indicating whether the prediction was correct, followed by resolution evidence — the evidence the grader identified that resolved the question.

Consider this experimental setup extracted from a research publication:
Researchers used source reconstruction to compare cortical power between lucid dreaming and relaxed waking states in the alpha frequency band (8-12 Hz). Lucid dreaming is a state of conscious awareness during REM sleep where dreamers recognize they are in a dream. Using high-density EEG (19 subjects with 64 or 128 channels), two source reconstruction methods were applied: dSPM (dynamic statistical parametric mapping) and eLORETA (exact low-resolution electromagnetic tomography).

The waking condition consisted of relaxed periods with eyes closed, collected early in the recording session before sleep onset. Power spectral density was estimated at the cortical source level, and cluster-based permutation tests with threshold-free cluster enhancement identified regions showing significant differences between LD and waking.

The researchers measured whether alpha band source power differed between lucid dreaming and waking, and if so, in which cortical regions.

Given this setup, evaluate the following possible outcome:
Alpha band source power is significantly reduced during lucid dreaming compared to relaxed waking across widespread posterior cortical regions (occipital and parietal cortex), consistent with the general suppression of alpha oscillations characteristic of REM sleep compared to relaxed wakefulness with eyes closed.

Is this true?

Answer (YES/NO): NO